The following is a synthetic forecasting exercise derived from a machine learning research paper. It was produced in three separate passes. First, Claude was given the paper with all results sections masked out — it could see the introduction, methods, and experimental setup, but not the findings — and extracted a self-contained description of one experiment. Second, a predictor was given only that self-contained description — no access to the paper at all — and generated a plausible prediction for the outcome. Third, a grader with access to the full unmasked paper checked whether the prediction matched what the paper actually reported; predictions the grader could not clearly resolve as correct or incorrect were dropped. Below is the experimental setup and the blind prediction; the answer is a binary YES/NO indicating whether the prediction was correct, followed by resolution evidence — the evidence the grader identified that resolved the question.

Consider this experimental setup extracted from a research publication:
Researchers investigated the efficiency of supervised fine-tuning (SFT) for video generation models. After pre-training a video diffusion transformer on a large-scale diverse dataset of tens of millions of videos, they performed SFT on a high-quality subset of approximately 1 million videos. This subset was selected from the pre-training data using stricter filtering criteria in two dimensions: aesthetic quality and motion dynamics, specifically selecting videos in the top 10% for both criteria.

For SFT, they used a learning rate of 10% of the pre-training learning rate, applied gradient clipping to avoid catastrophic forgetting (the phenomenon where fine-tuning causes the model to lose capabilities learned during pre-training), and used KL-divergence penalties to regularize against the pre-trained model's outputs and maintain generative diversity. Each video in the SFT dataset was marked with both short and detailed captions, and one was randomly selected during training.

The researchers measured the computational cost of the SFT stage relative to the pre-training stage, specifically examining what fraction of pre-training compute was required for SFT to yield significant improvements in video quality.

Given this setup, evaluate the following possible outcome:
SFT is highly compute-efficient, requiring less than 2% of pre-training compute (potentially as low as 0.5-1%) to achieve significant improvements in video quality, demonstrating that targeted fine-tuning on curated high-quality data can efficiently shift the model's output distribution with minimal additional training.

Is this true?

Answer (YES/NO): NO